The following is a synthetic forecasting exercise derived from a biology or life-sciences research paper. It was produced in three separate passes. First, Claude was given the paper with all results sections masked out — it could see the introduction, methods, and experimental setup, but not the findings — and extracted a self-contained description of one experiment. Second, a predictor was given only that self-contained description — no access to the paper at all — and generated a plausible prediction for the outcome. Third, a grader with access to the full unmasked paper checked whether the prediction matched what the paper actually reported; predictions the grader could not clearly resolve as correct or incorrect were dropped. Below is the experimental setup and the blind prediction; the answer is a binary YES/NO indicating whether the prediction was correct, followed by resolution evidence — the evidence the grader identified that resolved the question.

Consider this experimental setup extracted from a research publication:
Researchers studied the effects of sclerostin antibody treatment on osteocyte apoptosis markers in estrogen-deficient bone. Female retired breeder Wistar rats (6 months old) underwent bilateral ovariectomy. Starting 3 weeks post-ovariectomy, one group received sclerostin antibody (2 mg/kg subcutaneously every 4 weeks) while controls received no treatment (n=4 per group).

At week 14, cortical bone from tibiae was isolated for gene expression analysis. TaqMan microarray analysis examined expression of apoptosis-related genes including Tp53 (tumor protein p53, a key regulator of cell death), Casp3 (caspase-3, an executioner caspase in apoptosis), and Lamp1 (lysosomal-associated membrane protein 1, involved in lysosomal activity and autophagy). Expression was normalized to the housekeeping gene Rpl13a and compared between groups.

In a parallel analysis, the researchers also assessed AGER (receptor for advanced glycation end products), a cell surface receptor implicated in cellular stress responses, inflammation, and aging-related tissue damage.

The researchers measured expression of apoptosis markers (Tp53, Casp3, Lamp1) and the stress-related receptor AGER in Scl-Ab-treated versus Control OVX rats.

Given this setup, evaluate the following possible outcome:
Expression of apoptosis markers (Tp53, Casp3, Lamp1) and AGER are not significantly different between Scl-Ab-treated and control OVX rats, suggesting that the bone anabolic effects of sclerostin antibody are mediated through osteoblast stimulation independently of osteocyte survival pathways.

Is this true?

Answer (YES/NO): NO